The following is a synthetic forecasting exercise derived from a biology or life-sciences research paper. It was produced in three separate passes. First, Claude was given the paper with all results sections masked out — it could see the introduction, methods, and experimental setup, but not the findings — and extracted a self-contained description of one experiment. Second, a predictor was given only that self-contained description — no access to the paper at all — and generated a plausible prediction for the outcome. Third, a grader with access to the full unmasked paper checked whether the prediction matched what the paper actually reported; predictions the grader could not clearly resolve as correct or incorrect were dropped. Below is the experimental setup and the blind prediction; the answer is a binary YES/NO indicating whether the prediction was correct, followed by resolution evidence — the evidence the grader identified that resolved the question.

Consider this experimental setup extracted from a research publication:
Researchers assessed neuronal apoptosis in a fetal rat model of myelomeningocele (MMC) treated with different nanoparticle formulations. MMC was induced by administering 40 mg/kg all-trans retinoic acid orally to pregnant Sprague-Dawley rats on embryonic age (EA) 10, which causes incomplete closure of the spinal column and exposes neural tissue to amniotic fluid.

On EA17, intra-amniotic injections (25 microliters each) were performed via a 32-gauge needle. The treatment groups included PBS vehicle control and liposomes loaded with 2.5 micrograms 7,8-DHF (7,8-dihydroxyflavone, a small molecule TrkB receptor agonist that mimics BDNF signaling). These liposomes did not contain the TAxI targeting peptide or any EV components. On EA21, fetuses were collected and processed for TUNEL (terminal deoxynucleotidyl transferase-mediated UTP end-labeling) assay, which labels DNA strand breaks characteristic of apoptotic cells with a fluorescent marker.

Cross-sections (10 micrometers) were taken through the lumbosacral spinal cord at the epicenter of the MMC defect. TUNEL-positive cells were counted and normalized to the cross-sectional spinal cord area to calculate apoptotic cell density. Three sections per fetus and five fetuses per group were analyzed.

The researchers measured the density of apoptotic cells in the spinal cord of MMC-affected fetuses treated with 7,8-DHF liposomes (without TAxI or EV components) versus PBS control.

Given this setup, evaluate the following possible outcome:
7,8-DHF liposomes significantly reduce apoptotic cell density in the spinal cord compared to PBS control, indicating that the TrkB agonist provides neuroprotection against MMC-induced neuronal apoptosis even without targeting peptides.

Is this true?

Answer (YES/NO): YES